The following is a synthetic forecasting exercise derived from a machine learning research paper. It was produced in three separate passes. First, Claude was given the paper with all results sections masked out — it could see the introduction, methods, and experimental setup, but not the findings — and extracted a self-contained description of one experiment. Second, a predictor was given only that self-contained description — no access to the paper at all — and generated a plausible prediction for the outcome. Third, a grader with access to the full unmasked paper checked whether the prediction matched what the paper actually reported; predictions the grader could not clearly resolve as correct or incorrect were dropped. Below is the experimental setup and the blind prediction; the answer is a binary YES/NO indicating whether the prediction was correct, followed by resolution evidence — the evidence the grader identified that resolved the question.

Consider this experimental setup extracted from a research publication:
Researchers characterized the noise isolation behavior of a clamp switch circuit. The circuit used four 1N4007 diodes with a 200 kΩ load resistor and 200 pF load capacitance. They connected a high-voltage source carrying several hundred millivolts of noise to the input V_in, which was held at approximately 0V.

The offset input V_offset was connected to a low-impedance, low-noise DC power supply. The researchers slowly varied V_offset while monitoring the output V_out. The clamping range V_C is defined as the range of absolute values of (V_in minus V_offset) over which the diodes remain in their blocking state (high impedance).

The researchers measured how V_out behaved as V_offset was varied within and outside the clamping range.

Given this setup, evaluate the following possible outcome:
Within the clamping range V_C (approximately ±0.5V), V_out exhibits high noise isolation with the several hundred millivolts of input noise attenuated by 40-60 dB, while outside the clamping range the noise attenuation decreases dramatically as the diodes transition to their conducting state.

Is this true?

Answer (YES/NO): NO